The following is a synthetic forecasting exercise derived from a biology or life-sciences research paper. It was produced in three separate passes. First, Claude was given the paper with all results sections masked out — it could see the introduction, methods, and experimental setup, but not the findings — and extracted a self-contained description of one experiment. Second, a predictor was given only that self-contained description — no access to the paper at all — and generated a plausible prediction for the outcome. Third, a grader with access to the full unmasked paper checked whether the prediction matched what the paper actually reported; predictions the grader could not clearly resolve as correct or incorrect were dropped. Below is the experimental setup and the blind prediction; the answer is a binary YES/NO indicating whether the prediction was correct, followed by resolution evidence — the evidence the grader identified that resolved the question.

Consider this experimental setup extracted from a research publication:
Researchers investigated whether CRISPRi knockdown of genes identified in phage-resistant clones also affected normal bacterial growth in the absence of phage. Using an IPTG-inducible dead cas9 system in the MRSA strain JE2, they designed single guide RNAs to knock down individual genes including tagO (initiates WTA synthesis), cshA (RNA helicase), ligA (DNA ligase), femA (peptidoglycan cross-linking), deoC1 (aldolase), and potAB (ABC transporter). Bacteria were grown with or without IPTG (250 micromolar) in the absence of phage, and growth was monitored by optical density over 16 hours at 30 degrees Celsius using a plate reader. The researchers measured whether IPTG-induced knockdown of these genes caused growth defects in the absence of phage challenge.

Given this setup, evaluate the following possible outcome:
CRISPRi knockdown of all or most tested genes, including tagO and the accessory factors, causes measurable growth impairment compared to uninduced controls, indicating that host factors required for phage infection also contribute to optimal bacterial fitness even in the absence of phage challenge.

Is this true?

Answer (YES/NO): YES